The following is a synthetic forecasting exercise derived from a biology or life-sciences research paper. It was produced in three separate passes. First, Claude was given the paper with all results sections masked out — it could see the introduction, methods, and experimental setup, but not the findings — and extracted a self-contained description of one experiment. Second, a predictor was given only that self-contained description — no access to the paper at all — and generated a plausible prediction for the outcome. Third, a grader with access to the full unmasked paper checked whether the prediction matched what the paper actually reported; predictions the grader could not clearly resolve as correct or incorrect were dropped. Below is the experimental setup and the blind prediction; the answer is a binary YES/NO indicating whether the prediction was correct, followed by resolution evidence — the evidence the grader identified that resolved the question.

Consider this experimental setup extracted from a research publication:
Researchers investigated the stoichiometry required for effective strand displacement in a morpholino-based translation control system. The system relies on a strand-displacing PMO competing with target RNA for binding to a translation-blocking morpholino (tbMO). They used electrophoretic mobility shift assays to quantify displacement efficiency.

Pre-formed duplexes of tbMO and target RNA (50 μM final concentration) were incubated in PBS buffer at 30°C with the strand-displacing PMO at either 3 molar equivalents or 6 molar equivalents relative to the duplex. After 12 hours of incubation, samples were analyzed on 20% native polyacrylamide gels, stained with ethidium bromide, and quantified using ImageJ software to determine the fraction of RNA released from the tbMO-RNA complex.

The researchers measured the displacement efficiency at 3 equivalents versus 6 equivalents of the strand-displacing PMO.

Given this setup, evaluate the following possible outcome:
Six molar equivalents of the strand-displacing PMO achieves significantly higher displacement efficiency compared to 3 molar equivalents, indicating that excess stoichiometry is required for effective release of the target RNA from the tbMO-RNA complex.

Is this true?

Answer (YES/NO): YES